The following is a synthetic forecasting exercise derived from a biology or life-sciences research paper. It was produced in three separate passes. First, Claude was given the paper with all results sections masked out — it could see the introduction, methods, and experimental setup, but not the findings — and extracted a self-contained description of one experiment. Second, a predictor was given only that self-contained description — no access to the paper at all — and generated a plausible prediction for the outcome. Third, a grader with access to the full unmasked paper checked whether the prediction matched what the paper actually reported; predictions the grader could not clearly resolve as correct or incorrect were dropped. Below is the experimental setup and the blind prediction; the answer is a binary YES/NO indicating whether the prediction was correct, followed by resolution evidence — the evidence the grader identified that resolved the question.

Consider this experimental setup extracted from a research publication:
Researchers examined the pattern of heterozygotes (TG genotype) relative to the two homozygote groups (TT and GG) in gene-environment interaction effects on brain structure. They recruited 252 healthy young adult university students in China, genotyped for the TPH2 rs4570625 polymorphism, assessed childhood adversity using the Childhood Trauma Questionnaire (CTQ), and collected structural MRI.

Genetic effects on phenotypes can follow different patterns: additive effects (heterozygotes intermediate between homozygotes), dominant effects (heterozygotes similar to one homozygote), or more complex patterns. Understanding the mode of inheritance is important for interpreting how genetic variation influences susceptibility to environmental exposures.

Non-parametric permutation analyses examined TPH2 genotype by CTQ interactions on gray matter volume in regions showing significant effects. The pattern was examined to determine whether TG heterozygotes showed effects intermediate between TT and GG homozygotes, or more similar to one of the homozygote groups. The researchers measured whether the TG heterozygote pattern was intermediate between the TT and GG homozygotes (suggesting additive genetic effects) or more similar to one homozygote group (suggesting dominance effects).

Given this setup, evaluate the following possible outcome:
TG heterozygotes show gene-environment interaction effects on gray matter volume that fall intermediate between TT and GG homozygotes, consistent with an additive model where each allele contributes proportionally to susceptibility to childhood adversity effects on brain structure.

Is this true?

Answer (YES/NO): NO